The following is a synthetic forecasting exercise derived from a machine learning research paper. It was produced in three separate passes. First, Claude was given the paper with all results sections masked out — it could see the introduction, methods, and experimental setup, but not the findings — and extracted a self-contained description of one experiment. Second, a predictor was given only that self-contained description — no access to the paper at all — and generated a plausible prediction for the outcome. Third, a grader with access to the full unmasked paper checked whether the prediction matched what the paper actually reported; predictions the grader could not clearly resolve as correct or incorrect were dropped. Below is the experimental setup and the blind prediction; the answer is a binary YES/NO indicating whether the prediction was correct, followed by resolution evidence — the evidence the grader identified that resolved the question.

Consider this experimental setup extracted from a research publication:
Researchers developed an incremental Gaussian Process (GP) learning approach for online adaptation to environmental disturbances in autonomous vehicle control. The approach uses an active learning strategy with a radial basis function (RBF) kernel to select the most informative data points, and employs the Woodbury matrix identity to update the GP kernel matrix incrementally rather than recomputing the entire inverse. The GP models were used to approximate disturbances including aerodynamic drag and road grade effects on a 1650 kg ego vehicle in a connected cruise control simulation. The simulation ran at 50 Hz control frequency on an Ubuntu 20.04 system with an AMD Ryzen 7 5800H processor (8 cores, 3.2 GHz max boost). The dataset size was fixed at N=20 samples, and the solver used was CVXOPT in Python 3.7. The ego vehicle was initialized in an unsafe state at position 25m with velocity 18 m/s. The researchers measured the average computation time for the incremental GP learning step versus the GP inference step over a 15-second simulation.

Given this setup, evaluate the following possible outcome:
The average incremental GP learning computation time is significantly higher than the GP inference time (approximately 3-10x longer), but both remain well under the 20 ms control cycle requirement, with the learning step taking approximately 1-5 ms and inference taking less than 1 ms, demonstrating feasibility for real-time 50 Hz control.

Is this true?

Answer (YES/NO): NO